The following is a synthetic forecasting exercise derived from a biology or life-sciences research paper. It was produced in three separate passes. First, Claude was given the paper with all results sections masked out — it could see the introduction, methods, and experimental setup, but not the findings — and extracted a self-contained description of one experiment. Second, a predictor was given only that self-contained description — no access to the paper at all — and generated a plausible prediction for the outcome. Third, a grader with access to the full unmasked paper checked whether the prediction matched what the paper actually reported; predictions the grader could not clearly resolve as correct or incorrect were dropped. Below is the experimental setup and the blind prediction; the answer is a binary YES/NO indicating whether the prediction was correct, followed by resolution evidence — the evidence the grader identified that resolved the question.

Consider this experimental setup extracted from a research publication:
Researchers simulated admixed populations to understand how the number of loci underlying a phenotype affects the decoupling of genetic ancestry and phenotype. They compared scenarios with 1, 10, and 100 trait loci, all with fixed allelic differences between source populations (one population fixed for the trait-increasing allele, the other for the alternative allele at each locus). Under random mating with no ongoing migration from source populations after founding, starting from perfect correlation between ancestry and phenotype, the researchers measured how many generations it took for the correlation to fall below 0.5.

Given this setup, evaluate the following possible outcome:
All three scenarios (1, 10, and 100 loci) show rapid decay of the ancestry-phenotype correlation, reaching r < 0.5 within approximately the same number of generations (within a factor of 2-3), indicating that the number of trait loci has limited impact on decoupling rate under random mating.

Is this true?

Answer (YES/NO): NO